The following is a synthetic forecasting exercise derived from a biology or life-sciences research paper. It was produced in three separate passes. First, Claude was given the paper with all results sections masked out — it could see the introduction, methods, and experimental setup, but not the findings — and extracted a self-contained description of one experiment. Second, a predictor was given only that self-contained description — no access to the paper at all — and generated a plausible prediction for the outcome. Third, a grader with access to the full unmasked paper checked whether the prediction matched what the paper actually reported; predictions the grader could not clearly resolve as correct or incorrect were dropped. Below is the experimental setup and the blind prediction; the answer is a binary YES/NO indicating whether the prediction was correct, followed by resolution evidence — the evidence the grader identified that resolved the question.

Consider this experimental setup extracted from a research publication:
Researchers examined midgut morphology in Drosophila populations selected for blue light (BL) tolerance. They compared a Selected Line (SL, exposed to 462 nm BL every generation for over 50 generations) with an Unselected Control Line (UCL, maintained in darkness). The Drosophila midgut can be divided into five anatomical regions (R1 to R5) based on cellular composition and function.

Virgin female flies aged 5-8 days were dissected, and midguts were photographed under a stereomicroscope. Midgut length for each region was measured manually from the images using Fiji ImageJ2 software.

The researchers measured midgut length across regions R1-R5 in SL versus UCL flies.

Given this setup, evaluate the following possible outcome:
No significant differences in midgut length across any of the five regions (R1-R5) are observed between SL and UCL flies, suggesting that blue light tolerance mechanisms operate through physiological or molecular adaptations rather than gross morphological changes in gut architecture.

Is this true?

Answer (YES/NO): NO